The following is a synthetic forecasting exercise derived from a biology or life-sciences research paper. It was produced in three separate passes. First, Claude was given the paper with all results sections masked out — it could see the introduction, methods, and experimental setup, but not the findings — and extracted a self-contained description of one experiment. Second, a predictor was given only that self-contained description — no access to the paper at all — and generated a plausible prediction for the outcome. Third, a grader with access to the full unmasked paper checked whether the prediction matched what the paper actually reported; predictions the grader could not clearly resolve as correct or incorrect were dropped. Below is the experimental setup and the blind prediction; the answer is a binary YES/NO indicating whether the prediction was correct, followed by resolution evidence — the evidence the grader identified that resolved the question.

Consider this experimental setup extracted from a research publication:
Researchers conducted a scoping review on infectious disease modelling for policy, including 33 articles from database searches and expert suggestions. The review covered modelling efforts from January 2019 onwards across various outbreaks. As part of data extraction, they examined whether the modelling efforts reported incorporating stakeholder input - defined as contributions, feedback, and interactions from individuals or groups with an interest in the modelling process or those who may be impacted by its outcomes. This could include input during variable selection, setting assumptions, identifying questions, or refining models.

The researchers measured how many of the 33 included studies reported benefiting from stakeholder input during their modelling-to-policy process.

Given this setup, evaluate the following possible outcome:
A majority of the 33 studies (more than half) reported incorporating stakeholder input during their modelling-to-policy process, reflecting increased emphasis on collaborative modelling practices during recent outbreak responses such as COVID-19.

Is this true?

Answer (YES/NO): NO